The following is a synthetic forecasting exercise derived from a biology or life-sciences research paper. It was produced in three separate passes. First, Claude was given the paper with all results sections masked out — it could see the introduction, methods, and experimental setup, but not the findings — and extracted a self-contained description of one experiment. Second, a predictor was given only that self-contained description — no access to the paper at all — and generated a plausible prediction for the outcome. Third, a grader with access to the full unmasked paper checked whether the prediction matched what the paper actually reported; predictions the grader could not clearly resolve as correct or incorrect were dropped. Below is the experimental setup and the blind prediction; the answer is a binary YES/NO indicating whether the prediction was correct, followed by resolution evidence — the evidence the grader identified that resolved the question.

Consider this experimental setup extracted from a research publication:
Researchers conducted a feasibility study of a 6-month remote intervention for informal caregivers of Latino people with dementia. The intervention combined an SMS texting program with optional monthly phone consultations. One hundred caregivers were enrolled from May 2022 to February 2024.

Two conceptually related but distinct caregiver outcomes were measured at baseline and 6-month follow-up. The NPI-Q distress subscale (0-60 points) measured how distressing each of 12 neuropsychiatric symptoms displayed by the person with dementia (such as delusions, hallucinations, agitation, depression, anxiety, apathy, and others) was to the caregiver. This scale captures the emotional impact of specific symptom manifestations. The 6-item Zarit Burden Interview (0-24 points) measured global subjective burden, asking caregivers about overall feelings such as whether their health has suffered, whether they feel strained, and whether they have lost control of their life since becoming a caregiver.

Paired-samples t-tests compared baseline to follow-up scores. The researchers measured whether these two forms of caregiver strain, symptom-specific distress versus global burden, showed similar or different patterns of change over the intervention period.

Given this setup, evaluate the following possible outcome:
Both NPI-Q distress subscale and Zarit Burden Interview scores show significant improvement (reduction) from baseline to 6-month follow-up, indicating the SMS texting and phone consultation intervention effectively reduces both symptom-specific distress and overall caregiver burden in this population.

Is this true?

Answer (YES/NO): NO